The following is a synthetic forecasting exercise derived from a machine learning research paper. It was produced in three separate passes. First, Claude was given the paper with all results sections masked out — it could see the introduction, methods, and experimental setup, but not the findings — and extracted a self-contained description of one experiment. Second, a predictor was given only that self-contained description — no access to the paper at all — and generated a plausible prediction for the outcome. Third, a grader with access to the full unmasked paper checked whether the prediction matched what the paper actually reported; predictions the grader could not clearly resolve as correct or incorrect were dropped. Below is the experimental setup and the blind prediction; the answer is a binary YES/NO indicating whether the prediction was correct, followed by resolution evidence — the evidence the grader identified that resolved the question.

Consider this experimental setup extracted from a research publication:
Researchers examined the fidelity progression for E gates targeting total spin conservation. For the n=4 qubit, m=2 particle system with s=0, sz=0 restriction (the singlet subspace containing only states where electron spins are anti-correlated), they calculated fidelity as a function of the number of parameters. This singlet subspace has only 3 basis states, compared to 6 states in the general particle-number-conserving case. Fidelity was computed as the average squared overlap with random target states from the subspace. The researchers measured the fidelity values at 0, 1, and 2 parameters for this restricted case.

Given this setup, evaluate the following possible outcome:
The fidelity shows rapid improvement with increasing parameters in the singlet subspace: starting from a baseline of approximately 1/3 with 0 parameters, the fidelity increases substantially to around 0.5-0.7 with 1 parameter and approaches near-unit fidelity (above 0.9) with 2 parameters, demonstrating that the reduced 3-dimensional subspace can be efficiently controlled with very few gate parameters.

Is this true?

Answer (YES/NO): YES